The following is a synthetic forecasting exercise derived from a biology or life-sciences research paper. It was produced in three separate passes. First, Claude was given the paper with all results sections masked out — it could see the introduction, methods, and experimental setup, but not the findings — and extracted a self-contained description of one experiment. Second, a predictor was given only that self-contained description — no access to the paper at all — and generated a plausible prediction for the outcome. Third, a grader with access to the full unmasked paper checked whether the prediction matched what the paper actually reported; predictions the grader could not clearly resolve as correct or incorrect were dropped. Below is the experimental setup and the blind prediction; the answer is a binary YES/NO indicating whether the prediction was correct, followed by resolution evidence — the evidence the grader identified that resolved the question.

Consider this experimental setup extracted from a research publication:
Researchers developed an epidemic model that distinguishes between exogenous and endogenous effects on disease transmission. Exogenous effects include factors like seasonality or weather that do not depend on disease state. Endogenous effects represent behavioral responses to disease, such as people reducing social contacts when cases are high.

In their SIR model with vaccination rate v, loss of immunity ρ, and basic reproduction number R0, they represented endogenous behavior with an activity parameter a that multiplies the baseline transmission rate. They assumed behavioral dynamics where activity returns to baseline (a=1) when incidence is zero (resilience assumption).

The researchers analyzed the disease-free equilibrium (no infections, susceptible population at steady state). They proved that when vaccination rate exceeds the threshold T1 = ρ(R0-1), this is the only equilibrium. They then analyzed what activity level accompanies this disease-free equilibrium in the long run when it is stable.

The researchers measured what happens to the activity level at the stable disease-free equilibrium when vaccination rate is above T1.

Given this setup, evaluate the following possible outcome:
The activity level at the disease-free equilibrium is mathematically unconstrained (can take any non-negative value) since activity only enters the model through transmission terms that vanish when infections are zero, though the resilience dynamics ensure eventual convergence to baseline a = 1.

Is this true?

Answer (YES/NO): NO